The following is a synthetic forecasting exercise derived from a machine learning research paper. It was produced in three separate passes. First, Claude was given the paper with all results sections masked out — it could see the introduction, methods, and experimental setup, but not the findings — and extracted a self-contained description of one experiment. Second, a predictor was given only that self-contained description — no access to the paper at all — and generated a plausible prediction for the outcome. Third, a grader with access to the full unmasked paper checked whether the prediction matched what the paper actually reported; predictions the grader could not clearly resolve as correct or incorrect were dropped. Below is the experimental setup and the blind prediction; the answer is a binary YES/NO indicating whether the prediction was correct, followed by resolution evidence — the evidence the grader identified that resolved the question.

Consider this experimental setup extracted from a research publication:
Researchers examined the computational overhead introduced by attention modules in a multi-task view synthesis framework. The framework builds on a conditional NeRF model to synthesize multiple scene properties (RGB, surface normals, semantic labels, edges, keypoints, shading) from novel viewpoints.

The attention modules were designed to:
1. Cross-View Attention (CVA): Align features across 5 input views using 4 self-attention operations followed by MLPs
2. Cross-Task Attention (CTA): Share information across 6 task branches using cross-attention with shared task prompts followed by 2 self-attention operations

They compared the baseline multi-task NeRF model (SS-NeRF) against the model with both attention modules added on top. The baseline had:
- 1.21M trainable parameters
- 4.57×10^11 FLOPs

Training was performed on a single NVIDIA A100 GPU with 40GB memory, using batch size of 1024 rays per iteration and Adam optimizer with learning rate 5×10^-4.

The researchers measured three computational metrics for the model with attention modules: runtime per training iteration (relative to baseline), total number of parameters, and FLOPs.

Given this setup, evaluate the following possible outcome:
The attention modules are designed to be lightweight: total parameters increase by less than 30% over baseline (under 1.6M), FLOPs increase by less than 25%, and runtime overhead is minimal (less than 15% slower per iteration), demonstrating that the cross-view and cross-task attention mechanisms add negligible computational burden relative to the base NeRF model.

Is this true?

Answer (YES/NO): NO